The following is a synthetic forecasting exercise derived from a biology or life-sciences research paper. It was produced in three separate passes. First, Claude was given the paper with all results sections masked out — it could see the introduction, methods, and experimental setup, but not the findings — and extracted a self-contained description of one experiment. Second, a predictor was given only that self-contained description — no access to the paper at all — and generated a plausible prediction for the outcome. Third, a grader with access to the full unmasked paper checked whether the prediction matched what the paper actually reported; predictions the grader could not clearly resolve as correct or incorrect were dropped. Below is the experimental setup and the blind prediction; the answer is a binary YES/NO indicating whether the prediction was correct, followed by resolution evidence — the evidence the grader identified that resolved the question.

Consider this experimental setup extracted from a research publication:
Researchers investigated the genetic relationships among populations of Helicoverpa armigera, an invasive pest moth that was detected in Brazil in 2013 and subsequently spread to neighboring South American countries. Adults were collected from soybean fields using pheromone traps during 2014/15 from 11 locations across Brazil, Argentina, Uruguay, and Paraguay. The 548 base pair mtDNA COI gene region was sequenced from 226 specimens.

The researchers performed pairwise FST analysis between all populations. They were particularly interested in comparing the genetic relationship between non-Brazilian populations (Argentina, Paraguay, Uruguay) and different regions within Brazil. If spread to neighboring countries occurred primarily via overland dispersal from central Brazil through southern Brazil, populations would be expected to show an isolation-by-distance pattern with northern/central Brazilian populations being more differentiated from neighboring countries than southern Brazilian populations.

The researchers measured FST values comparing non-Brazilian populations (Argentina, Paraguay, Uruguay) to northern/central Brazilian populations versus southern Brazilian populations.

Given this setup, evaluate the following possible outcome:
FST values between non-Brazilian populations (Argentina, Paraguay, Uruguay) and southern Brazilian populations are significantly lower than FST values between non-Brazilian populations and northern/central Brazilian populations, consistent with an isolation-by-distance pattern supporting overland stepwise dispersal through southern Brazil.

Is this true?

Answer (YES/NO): NO